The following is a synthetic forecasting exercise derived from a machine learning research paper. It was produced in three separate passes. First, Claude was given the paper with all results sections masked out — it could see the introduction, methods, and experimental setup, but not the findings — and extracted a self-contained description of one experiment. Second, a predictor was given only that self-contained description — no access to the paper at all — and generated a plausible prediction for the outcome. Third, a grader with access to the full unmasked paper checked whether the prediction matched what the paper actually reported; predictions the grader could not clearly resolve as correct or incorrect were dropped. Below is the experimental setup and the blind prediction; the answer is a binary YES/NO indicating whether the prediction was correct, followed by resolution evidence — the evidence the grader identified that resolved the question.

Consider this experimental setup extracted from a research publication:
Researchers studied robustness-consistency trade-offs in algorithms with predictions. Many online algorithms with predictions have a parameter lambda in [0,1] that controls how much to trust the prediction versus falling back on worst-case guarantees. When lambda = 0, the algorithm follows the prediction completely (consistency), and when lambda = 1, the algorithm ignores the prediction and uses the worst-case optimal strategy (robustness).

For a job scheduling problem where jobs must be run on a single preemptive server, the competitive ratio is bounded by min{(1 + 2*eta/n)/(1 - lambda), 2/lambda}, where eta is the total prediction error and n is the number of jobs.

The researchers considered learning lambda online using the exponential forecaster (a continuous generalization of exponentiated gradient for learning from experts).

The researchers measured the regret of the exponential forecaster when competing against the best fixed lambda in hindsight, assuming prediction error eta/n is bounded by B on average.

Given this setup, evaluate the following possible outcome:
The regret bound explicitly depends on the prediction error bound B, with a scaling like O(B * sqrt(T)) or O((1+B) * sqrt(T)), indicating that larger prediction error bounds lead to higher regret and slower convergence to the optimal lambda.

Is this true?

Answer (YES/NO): NO